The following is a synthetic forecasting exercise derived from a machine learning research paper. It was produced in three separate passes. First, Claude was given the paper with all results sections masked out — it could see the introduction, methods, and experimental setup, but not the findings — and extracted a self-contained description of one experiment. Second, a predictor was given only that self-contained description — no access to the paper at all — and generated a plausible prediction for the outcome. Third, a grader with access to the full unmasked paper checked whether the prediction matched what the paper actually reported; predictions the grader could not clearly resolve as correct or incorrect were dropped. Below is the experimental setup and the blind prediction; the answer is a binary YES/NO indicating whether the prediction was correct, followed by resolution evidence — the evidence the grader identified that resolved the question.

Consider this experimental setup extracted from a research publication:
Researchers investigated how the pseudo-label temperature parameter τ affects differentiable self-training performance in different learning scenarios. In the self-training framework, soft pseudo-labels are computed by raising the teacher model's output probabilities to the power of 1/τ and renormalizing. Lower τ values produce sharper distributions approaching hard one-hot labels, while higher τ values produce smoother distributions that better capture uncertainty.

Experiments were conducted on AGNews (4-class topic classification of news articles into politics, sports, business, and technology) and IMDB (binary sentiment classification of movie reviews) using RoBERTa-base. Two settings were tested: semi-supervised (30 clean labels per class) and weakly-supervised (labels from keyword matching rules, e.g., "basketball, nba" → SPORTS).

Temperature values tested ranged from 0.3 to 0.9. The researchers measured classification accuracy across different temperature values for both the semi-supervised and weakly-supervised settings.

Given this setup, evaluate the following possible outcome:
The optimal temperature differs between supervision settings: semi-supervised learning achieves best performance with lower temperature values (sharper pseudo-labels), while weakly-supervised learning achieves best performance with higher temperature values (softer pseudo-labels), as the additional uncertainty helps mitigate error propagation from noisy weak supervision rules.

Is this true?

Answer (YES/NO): NO